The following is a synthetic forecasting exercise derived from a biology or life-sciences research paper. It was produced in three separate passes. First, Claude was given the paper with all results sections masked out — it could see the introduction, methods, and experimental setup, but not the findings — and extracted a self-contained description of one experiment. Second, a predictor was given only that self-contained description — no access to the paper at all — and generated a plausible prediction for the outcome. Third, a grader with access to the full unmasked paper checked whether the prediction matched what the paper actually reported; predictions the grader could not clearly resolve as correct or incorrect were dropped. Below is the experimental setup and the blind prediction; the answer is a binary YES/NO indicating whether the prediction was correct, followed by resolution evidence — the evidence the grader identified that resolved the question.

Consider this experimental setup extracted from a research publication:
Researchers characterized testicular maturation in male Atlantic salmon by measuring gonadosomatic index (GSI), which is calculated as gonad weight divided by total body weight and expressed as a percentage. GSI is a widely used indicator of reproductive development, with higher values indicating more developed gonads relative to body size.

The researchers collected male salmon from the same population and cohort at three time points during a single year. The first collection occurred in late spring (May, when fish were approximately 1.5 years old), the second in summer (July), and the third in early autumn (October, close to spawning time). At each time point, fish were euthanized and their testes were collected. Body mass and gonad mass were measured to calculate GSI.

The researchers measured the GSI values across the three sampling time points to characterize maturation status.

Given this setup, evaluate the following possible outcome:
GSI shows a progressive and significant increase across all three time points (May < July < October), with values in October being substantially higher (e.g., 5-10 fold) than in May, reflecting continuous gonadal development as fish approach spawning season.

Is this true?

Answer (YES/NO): NO